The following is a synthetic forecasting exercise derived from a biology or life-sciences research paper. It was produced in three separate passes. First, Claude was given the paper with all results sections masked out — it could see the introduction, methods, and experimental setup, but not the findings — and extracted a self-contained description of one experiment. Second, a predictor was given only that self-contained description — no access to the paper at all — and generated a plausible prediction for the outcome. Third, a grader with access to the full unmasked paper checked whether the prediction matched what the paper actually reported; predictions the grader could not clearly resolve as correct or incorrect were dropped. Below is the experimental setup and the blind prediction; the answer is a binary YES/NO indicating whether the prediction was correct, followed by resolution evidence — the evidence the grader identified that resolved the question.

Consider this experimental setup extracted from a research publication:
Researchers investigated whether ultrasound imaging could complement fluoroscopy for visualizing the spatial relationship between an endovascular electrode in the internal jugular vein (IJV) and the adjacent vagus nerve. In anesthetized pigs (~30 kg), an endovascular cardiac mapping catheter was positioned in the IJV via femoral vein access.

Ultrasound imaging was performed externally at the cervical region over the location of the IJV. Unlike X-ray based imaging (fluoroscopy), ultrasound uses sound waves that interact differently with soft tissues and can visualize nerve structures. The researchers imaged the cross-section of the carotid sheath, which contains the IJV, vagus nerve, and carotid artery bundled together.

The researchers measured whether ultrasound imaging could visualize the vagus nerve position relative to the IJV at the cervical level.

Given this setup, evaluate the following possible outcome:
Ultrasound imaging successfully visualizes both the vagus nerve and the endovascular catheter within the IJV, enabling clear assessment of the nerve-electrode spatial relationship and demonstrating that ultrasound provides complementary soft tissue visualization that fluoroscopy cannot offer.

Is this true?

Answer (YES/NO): NO